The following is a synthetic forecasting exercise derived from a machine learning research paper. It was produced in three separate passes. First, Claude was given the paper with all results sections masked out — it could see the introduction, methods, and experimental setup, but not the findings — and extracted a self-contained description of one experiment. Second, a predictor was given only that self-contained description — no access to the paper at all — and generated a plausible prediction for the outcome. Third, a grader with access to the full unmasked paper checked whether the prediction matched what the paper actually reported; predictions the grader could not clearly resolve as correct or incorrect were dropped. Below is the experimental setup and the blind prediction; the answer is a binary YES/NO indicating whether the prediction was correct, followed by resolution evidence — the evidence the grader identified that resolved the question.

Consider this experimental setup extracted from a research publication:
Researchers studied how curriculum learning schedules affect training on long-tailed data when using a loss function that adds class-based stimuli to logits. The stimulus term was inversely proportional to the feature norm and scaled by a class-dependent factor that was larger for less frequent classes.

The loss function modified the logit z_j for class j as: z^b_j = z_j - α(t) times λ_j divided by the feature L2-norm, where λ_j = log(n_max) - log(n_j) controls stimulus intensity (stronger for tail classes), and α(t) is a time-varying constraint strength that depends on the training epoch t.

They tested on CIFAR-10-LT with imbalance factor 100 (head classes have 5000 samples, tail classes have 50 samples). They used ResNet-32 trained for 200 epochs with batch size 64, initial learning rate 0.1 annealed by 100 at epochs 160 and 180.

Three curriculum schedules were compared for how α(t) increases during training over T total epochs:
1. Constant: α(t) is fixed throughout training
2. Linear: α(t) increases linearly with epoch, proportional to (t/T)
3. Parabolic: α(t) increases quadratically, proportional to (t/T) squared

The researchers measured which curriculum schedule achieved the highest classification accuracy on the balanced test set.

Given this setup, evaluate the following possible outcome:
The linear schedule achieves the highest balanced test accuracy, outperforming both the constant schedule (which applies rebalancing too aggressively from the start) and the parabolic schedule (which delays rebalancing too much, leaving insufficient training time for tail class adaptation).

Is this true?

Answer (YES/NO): NO